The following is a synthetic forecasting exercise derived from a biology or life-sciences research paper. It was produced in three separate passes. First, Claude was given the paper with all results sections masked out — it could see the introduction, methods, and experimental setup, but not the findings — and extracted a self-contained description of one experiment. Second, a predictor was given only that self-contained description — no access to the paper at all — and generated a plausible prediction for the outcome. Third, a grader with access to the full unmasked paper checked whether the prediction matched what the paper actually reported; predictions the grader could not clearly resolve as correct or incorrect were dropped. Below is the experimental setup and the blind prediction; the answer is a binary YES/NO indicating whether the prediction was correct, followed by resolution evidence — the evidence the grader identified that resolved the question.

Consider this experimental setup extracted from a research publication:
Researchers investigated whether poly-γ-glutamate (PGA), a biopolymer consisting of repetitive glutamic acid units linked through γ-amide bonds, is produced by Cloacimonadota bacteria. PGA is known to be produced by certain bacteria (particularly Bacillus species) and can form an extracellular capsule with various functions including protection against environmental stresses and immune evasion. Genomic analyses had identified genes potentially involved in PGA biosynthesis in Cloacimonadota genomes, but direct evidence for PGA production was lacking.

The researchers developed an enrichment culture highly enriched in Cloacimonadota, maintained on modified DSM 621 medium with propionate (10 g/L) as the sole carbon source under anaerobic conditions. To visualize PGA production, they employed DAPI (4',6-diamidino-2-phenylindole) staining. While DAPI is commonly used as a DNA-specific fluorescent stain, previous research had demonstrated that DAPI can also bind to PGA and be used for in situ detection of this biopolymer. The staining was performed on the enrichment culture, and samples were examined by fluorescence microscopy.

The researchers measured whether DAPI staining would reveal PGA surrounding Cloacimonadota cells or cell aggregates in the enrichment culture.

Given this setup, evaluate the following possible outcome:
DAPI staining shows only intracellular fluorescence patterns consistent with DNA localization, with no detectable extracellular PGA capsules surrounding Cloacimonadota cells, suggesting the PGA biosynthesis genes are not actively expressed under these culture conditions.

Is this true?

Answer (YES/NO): NO